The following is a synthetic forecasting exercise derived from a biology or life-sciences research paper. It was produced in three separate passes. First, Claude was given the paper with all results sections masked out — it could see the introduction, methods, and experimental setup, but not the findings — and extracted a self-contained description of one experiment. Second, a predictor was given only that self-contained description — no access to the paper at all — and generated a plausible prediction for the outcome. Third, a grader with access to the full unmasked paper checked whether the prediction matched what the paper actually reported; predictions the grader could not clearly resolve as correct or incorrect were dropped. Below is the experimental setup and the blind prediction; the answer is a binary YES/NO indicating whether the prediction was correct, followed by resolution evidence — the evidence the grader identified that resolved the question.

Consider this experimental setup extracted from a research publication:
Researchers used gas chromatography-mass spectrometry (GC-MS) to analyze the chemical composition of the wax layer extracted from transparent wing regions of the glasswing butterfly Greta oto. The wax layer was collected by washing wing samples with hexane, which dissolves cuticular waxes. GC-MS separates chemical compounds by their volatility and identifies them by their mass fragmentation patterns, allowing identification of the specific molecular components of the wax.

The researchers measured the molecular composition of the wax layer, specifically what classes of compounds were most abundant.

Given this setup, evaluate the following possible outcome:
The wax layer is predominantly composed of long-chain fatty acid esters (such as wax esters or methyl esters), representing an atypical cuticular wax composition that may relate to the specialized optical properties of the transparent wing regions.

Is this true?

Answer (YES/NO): NO